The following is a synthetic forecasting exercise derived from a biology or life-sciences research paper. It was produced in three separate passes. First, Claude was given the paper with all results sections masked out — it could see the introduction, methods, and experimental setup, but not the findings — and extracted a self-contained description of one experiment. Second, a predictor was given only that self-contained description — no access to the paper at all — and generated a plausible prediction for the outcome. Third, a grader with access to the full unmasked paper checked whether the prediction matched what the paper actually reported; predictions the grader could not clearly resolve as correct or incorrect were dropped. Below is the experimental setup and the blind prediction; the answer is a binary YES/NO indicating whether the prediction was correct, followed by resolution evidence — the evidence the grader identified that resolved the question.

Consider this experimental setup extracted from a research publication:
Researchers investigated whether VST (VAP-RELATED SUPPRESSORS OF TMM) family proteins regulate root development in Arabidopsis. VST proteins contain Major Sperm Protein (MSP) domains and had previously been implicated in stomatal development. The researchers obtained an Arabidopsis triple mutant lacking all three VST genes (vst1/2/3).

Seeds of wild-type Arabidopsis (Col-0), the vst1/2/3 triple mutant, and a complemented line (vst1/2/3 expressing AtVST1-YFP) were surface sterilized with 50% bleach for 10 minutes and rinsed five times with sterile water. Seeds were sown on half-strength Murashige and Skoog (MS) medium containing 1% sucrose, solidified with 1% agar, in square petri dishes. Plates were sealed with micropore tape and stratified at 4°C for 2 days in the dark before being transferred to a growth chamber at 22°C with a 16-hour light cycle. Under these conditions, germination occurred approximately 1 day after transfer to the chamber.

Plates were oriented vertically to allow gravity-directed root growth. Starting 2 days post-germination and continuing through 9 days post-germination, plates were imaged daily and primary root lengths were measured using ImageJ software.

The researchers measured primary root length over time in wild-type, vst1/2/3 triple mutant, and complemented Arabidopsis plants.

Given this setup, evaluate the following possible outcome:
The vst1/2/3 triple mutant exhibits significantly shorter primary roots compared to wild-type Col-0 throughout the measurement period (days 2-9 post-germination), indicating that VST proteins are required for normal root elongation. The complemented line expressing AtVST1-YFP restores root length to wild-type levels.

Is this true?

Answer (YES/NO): YES